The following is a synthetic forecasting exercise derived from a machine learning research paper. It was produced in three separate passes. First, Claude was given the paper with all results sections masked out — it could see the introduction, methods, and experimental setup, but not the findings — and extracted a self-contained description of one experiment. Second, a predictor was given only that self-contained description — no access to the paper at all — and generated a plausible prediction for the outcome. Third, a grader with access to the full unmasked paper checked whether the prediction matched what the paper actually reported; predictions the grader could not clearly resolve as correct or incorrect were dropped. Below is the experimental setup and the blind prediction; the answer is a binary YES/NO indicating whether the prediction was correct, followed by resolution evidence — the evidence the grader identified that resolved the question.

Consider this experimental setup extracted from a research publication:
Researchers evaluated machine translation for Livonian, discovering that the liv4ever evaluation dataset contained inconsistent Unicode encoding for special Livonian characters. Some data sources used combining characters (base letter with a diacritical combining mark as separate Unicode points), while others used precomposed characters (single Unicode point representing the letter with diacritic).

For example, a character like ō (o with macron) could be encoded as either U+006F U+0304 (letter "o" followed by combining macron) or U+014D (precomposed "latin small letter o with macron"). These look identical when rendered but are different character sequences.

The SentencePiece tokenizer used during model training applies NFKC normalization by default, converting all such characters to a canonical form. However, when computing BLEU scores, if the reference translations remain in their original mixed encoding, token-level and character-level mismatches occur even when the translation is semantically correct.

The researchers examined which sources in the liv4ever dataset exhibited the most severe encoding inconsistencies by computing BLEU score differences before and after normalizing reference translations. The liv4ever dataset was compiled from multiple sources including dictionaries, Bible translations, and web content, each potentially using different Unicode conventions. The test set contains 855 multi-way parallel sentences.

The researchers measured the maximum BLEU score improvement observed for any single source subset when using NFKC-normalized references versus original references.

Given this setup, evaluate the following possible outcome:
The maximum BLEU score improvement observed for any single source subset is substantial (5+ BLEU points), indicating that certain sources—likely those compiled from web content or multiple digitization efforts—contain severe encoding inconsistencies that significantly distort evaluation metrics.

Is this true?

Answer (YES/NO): YES